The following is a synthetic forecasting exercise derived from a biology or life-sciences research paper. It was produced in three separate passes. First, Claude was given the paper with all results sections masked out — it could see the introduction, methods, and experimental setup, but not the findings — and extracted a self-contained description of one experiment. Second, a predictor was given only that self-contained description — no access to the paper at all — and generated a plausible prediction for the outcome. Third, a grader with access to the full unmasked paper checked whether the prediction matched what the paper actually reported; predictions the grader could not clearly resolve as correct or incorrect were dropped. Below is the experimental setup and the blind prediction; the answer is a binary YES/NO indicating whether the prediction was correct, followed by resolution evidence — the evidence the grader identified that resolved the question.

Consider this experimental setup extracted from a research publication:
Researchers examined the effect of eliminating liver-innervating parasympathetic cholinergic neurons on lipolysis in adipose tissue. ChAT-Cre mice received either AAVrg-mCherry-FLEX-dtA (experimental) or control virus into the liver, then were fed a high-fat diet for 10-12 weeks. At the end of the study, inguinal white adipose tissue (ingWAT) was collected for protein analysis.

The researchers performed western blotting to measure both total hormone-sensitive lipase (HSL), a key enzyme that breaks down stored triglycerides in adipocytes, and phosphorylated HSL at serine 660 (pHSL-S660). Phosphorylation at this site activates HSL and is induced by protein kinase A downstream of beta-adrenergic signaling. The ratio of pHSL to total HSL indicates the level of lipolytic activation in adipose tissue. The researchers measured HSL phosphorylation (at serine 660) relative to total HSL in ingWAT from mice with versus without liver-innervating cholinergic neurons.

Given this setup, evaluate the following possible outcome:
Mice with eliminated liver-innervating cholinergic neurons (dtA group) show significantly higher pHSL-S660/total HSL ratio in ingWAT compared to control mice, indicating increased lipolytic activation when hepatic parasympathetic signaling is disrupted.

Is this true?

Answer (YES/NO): NO